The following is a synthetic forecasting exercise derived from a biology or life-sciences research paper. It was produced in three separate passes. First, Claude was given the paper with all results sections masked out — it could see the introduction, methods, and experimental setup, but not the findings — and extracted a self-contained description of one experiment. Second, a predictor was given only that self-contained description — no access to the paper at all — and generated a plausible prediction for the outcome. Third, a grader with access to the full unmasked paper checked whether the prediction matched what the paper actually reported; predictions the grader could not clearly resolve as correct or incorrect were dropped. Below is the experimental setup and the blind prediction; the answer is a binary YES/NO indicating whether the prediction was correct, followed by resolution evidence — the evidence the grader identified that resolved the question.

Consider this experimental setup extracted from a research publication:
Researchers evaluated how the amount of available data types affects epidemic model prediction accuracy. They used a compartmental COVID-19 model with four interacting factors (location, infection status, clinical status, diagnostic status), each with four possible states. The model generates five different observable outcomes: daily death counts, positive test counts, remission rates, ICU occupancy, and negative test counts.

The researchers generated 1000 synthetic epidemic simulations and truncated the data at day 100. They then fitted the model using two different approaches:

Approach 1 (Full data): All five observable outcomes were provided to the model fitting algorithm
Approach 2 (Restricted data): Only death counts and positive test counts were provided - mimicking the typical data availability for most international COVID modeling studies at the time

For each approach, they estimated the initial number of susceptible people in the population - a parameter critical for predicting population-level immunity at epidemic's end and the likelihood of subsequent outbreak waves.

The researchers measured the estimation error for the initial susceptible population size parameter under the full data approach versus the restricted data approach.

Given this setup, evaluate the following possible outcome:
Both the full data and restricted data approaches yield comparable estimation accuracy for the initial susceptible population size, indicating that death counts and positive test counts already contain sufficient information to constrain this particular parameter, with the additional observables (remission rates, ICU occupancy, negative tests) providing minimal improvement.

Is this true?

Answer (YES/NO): NO